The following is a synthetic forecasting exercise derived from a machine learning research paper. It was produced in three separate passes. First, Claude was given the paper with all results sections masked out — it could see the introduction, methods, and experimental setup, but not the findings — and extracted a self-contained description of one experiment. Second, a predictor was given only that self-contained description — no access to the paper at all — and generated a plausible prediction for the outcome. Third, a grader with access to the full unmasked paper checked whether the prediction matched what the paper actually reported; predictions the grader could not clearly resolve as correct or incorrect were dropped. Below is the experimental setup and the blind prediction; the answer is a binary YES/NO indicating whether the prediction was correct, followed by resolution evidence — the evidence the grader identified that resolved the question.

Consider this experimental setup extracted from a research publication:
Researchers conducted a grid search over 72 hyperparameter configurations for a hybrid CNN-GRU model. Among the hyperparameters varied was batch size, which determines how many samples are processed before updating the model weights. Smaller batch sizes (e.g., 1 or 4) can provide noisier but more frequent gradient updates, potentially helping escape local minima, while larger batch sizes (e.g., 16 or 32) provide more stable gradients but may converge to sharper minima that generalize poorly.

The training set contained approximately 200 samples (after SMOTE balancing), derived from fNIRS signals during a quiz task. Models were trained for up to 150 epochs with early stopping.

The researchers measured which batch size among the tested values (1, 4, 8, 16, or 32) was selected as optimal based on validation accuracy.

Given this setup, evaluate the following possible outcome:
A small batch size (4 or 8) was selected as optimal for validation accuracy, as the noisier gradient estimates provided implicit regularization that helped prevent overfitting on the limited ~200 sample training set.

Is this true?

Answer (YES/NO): YES